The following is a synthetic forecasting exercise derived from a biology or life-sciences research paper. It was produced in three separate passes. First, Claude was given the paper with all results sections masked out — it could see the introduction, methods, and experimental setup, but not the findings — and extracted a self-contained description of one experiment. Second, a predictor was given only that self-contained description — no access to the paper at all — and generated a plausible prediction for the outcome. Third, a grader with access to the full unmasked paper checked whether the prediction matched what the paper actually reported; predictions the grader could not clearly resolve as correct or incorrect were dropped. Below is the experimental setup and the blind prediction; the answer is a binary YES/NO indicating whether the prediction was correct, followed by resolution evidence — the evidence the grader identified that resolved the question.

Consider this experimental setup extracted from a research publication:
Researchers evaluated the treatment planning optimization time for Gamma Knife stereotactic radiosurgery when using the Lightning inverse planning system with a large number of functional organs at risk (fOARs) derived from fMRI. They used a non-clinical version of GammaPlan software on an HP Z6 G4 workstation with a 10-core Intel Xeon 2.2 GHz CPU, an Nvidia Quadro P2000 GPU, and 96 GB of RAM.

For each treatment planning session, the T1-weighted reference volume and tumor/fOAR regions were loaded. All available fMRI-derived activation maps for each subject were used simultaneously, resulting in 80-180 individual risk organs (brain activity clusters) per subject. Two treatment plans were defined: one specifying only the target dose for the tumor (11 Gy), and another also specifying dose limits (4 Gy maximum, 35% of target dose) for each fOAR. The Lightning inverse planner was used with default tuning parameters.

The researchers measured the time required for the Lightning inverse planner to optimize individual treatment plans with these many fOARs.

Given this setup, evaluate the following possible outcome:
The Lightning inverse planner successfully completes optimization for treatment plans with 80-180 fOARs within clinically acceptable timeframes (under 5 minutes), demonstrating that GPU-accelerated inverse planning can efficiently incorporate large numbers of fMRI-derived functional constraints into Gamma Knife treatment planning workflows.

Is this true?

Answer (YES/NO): NO